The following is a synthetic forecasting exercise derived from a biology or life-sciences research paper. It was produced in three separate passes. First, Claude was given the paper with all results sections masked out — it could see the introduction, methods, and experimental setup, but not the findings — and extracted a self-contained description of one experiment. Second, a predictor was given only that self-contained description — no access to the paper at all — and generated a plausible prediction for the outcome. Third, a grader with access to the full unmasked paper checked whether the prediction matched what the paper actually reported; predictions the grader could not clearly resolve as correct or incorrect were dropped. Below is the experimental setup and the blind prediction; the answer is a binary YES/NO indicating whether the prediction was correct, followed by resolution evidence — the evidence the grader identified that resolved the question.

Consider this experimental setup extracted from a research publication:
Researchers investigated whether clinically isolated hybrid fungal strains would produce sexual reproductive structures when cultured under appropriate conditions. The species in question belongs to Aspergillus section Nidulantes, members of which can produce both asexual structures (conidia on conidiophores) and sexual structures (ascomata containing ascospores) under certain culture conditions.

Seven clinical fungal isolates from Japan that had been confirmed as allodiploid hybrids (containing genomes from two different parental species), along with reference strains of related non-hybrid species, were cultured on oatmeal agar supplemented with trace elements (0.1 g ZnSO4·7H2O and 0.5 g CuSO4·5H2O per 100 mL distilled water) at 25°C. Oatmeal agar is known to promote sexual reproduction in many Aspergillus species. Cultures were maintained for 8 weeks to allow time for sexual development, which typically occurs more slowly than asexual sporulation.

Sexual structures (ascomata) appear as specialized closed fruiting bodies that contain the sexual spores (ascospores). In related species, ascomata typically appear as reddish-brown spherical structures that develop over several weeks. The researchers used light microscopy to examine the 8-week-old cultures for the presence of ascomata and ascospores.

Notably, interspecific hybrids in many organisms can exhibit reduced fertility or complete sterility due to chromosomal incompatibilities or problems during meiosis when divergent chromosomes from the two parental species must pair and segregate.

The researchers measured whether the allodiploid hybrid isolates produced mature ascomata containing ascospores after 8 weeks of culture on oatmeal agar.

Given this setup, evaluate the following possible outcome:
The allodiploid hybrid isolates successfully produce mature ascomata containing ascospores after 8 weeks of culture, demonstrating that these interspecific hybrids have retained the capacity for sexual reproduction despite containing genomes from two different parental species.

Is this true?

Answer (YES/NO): YES